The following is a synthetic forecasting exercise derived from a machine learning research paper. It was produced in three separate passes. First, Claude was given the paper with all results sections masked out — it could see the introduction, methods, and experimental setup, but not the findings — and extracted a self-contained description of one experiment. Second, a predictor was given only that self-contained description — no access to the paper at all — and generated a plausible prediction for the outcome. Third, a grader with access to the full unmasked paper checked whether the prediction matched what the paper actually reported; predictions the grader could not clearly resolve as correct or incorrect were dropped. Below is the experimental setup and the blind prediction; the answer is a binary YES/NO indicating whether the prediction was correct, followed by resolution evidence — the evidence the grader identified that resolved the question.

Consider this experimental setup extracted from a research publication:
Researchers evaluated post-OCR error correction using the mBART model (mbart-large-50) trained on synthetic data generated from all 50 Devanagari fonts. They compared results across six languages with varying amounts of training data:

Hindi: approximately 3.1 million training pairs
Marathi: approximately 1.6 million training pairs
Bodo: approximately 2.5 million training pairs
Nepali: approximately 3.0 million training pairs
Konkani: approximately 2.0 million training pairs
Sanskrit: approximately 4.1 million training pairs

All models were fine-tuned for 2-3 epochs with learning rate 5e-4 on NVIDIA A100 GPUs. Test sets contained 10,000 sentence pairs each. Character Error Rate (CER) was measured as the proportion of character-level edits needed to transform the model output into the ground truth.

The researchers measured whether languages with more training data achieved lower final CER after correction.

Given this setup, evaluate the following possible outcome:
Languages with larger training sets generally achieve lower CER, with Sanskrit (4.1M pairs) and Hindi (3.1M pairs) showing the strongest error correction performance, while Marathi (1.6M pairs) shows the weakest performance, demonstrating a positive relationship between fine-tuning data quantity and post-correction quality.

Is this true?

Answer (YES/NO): NO